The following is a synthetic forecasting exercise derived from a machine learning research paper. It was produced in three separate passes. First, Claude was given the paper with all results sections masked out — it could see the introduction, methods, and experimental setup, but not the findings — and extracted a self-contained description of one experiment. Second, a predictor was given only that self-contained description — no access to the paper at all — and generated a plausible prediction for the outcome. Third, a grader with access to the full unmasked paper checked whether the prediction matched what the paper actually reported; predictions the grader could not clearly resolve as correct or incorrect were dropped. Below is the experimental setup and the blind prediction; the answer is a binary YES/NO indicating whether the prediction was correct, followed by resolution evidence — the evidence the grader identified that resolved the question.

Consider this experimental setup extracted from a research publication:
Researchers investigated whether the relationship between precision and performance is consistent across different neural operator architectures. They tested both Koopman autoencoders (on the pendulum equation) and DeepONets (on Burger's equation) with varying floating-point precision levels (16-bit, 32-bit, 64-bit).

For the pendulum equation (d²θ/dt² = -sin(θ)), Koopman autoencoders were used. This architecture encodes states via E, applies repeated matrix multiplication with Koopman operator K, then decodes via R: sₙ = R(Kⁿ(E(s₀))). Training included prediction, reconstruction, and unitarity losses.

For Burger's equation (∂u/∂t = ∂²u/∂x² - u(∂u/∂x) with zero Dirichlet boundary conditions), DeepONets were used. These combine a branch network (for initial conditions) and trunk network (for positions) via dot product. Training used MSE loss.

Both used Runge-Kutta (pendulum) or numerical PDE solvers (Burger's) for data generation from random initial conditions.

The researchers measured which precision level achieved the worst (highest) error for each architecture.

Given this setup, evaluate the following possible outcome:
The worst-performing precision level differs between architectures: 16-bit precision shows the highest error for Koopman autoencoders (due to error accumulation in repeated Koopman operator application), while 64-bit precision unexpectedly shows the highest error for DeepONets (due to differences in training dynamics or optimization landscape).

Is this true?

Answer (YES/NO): NO